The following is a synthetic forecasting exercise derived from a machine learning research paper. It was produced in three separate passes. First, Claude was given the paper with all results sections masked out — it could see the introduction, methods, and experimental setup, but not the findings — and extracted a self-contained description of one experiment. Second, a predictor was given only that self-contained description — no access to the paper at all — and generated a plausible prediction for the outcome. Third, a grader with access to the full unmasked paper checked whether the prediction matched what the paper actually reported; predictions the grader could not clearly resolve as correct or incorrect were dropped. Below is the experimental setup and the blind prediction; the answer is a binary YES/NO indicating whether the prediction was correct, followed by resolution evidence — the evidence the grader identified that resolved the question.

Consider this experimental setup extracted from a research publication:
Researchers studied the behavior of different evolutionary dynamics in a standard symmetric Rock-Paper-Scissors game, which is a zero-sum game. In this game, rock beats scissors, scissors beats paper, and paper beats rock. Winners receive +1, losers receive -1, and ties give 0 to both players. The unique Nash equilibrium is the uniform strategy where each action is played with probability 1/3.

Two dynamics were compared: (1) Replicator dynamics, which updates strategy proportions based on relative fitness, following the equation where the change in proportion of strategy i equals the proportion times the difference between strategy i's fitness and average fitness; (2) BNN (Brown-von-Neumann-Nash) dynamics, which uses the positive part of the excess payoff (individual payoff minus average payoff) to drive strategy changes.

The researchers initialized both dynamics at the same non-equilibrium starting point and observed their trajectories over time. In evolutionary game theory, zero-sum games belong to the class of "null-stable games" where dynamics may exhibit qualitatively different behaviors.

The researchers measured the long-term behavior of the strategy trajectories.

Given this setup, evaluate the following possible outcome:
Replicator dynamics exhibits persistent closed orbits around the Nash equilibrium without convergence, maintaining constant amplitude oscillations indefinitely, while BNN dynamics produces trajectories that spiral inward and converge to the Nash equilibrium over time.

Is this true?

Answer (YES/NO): YES